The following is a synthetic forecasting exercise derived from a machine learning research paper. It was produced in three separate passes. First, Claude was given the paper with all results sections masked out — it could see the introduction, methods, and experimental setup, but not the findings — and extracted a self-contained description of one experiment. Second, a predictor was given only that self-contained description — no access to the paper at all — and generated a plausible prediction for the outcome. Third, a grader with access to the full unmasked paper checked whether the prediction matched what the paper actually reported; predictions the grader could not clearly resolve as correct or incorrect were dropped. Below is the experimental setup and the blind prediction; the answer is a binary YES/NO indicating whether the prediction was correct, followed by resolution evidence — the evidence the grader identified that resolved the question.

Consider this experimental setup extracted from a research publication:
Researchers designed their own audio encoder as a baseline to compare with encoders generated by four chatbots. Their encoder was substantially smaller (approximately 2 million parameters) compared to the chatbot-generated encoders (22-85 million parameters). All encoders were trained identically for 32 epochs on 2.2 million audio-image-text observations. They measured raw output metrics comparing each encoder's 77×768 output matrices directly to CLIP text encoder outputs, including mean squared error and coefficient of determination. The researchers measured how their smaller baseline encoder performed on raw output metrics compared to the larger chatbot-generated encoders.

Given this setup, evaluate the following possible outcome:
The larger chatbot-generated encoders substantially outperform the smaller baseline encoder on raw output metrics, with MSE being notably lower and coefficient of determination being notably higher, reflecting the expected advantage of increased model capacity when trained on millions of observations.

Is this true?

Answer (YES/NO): YES